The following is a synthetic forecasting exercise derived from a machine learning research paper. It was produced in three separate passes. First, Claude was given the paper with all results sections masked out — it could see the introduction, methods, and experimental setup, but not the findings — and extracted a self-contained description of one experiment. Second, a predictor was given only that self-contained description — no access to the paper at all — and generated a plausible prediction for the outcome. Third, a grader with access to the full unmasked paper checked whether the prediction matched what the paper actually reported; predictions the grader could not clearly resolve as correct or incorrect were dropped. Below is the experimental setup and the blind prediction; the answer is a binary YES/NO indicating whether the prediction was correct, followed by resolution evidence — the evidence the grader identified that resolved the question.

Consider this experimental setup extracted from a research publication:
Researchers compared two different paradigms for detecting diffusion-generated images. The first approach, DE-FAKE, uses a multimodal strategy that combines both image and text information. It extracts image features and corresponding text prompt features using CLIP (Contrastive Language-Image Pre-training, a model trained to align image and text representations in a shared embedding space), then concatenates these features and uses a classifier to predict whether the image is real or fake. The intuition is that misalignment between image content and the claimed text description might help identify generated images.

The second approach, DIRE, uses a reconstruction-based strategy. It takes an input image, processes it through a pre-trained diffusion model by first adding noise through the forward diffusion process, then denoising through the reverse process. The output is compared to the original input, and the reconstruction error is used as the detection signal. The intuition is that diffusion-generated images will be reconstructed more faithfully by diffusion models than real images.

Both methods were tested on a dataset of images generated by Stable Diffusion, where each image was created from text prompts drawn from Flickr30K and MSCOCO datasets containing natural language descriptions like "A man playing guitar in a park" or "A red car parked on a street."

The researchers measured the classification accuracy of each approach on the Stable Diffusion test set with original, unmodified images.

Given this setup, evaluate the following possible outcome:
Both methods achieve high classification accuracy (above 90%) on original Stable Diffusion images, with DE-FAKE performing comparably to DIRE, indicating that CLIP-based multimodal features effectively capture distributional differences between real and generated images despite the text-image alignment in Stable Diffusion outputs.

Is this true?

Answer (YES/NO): NO